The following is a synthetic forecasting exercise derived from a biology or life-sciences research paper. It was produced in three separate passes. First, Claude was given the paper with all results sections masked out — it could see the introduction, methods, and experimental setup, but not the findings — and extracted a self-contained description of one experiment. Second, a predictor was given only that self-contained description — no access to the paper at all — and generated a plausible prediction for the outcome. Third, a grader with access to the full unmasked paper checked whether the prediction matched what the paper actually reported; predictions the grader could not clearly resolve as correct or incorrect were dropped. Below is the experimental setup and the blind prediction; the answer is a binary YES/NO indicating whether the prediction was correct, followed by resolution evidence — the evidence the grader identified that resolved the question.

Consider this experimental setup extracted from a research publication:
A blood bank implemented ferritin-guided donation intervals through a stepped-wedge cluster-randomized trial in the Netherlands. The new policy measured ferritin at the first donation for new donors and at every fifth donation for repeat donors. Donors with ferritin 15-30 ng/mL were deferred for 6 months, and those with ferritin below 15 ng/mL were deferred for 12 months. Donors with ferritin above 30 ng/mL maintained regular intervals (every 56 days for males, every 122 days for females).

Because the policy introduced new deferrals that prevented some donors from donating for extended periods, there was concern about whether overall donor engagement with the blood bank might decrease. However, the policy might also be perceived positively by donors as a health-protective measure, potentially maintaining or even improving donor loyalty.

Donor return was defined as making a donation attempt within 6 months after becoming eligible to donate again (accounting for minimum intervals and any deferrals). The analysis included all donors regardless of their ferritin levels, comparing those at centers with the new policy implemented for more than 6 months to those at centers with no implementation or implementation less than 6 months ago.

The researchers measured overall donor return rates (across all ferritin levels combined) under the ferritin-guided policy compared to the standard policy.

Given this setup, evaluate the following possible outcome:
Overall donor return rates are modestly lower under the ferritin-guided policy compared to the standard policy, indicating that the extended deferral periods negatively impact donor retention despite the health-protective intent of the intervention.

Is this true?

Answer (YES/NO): NO